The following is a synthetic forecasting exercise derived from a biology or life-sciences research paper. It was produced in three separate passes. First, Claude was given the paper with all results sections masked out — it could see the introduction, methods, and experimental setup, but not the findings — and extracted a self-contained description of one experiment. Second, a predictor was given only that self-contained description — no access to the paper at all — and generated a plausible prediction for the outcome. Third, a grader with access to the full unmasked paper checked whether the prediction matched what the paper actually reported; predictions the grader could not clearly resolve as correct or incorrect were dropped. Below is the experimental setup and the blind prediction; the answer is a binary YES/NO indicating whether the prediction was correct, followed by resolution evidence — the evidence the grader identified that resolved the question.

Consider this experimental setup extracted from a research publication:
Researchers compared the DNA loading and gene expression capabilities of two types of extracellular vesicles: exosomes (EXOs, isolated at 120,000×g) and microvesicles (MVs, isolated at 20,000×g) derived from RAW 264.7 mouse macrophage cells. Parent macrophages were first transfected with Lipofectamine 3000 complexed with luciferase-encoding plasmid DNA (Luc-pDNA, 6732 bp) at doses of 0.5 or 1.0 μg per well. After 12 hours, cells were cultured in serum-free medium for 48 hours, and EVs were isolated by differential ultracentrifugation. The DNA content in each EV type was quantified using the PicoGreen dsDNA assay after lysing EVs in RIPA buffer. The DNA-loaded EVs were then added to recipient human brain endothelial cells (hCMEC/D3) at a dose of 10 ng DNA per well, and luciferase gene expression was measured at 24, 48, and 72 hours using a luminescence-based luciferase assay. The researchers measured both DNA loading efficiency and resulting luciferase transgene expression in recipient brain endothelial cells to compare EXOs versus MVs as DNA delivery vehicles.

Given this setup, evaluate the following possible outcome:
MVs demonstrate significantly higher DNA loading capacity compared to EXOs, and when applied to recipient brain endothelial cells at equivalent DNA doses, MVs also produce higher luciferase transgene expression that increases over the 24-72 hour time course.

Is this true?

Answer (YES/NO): NO